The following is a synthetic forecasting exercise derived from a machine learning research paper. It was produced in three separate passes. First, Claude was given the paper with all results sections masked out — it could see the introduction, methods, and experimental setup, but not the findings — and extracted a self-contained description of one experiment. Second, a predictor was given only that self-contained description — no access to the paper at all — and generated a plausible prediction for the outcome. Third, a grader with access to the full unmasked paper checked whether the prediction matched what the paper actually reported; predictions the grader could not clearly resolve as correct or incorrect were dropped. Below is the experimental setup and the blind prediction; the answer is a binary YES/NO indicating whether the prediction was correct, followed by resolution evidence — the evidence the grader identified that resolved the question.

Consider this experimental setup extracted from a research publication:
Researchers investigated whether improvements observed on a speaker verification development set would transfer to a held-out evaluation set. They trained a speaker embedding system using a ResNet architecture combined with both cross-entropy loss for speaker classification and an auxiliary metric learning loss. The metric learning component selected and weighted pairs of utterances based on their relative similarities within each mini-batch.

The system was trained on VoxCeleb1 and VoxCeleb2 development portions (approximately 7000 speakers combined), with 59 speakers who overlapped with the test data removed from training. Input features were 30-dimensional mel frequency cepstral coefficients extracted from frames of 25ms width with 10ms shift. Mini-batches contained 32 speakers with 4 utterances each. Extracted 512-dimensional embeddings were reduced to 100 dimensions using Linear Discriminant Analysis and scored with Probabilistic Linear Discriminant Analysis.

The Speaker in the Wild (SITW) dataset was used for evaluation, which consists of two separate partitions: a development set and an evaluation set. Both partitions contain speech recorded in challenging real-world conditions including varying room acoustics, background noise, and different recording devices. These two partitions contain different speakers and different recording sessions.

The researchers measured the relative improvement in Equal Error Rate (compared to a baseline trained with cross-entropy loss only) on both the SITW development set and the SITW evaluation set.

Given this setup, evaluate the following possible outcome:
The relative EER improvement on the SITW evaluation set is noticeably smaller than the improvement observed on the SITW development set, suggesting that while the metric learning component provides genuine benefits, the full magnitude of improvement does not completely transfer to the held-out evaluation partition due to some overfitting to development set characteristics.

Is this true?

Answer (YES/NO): NO